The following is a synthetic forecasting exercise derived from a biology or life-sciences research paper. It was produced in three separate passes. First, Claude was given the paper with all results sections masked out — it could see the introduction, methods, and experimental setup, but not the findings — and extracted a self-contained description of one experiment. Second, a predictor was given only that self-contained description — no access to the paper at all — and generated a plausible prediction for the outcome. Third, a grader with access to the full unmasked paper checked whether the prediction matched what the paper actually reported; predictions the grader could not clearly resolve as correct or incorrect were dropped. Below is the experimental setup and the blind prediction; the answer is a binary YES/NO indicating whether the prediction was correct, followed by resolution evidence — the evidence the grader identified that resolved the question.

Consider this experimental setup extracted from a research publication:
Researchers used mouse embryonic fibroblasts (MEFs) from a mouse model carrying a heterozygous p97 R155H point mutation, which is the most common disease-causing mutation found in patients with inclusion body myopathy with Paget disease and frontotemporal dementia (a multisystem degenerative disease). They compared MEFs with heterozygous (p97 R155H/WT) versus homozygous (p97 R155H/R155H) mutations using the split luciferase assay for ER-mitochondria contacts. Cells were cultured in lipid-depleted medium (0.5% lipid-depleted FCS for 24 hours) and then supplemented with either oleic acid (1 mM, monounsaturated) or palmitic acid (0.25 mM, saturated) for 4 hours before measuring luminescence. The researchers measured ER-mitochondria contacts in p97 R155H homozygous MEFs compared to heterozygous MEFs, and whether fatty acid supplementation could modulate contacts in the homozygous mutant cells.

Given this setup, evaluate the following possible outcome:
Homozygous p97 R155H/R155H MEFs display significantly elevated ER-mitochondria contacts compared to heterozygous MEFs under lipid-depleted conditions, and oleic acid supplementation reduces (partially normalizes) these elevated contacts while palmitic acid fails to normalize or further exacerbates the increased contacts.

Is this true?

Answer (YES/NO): YES